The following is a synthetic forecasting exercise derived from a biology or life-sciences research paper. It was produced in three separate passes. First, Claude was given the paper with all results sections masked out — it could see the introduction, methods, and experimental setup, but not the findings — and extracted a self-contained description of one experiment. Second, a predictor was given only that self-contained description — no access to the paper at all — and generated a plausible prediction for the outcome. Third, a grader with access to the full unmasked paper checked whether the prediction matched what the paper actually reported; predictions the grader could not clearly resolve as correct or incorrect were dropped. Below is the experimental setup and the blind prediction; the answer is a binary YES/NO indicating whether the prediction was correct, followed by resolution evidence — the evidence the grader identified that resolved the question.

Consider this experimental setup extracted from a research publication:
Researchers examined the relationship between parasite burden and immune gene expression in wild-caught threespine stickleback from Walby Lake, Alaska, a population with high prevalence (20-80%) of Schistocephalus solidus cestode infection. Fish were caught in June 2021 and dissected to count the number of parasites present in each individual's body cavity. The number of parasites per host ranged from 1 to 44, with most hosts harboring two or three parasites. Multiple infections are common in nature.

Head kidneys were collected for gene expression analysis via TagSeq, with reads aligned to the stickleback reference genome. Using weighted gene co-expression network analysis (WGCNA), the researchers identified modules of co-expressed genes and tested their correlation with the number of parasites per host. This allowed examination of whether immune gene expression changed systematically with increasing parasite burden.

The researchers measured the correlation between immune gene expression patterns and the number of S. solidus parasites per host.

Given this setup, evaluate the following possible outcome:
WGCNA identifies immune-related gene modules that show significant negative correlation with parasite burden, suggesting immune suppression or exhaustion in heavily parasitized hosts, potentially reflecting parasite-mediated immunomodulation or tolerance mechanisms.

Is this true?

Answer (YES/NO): YES